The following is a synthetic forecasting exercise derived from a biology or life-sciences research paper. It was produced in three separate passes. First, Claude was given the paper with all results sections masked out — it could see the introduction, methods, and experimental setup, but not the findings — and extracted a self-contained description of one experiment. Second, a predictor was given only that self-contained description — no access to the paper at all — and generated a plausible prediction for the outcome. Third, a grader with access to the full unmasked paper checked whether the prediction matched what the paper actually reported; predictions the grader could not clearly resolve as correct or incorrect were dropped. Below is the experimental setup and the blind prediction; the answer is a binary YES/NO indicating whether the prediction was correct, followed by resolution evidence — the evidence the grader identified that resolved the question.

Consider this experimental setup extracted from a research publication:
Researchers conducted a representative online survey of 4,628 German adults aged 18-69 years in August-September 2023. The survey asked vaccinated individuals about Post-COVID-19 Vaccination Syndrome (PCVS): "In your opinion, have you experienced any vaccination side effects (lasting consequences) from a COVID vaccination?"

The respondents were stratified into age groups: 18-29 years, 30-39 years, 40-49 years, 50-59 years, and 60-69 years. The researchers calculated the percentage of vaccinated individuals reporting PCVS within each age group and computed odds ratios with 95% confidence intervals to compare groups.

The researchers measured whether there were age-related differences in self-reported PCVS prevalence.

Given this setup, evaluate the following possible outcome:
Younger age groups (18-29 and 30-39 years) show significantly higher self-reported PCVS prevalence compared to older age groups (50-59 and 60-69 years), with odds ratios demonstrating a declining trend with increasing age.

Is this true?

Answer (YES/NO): NO